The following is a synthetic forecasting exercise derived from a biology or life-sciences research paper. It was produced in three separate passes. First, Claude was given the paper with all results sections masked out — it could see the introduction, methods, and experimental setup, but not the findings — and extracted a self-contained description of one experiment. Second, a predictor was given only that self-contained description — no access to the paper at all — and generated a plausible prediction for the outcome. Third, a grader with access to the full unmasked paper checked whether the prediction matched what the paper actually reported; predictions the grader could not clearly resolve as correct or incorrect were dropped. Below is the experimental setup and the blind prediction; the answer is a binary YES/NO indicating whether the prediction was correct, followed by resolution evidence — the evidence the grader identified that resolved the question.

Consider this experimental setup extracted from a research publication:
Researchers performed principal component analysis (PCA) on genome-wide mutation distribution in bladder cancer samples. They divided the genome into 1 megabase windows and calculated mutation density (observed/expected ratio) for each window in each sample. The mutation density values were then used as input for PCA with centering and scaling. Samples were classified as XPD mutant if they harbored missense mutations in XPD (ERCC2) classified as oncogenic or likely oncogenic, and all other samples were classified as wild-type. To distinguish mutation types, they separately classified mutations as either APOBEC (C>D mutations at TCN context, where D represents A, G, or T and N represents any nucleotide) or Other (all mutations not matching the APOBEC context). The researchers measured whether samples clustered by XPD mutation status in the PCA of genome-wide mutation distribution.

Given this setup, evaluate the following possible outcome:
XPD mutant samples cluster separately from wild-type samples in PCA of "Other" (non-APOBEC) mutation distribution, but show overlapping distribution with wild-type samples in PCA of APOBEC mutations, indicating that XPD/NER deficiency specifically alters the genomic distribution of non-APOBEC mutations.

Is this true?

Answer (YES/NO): YES